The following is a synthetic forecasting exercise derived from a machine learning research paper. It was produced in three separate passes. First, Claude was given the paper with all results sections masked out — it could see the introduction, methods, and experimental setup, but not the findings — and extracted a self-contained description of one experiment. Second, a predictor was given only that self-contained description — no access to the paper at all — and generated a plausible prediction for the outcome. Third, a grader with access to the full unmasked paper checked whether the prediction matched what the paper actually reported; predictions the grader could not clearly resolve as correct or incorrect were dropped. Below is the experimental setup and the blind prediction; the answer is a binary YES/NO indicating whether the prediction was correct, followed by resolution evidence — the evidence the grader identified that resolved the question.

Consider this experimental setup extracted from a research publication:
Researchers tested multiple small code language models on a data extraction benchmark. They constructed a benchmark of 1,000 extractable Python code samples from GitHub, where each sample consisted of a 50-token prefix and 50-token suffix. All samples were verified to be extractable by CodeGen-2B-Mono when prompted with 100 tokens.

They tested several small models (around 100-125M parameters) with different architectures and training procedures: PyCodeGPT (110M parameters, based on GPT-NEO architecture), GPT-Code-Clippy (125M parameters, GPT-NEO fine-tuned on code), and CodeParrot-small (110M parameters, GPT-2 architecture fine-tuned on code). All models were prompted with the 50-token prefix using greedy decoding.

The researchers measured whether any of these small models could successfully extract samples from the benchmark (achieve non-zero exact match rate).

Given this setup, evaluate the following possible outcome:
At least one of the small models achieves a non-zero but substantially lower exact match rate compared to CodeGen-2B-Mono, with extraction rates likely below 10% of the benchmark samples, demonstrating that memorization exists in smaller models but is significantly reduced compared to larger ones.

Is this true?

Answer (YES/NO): YES